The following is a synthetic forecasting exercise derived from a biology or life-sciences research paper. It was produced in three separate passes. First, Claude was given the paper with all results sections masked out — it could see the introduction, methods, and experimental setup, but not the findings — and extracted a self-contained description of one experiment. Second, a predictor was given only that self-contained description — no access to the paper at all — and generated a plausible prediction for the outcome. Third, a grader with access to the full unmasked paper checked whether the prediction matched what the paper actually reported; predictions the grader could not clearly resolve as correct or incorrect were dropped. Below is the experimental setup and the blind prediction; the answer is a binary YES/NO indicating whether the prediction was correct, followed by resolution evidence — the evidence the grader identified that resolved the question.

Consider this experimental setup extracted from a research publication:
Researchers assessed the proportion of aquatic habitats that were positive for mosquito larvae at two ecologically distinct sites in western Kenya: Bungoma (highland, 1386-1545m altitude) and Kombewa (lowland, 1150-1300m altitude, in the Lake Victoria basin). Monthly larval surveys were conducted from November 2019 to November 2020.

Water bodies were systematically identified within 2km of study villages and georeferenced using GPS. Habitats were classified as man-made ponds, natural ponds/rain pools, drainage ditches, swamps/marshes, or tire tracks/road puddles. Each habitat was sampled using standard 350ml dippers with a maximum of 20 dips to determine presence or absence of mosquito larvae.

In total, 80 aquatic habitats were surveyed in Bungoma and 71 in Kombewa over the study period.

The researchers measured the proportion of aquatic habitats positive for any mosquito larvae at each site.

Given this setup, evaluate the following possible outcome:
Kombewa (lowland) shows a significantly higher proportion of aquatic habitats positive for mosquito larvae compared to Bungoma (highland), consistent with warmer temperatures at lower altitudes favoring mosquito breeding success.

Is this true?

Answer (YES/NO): NO